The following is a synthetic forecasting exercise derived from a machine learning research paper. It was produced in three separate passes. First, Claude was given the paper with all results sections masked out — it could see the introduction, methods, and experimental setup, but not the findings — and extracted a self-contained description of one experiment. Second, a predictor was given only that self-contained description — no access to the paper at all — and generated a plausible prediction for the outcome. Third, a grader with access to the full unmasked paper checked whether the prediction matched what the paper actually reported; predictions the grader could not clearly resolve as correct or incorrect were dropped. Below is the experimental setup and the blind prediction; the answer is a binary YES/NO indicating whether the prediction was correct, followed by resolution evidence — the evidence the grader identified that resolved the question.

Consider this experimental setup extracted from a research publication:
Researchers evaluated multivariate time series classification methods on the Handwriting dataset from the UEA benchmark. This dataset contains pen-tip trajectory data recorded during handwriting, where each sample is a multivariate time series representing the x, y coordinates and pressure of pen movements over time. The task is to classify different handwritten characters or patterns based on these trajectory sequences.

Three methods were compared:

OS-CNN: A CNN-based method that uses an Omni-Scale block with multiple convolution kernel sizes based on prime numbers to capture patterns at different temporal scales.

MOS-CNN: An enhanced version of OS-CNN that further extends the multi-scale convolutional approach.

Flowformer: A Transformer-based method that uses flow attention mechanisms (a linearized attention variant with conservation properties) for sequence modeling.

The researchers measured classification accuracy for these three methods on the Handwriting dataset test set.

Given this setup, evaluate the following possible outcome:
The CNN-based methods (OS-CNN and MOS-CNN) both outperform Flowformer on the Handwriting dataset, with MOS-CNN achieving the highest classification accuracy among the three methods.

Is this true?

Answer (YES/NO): YES